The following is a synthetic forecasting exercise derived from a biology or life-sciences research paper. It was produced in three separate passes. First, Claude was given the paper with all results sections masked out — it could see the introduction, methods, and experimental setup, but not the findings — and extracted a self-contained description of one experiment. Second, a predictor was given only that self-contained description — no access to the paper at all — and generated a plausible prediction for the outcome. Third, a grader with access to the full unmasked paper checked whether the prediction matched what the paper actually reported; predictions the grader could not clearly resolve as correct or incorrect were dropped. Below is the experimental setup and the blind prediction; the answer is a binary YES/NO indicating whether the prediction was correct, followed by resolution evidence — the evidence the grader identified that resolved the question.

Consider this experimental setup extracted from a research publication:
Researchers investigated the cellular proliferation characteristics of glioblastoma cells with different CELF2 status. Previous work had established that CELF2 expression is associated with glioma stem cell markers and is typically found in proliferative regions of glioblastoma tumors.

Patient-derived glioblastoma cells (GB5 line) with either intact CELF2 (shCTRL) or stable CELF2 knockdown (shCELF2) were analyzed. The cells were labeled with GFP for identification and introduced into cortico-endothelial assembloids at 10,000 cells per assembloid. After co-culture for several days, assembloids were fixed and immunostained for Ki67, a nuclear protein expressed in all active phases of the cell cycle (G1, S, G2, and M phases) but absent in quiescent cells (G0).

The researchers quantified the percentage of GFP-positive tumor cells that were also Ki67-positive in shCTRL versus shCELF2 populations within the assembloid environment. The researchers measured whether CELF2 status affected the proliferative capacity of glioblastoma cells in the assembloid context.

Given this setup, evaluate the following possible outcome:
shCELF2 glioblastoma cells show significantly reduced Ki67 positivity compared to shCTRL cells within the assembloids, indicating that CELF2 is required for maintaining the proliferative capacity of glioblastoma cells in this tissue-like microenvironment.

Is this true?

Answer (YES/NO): NO